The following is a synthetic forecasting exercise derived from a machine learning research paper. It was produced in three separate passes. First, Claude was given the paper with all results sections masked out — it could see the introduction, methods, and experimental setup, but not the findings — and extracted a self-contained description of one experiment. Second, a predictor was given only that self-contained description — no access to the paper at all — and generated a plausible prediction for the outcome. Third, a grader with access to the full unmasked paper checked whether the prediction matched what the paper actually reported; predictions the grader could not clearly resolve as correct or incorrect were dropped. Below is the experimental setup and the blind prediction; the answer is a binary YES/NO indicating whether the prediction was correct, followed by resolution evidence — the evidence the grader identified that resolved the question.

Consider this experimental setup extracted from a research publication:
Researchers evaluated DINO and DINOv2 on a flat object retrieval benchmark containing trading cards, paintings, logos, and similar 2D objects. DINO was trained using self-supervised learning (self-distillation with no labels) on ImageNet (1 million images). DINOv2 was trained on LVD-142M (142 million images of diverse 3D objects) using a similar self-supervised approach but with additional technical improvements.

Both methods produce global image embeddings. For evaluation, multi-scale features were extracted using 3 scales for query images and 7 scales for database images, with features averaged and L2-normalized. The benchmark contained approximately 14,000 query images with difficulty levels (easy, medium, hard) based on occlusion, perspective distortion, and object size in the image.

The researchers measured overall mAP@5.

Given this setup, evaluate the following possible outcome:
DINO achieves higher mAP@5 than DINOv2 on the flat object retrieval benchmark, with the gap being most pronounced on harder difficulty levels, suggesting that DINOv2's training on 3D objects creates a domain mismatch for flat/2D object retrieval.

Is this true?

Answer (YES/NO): NO